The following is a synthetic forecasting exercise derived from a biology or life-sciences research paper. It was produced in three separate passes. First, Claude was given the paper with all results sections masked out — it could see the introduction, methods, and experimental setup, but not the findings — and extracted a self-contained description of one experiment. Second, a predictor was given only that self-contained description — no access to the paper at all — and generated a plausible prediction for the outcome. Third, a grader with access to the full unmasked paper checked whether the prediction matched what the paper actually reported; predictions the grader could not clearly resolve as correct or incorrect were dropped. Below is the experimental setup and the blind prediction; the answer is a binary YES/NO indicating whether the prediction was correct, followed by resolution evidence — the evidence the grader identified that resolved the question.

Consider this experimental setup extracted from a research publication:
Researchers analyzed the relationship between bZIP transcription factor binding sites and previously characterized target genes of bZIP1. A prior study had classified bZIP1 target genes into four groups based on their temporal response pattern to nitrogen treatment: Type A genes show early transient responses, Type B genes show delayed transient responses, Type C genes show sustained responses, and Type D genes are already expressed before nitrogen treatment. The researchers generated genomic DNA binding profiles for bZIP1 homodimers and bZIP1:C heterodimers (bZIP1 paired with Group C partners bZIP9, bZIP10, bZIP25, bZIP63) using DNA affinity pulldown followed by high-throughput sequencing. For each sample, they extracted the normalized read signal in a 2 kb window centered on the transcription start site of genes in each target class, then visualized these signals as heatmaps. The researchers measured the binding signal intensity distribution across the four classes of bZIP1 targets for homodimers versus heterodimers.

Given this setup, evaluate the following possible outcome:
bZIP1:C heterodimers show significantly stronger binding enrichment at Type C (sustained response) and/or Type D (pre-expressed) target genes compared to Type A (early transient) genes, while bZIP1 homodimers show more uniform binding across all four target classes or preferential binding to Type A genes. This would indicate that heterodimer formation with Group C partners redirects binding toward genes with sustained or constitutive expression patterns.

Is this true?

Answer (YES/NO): NO